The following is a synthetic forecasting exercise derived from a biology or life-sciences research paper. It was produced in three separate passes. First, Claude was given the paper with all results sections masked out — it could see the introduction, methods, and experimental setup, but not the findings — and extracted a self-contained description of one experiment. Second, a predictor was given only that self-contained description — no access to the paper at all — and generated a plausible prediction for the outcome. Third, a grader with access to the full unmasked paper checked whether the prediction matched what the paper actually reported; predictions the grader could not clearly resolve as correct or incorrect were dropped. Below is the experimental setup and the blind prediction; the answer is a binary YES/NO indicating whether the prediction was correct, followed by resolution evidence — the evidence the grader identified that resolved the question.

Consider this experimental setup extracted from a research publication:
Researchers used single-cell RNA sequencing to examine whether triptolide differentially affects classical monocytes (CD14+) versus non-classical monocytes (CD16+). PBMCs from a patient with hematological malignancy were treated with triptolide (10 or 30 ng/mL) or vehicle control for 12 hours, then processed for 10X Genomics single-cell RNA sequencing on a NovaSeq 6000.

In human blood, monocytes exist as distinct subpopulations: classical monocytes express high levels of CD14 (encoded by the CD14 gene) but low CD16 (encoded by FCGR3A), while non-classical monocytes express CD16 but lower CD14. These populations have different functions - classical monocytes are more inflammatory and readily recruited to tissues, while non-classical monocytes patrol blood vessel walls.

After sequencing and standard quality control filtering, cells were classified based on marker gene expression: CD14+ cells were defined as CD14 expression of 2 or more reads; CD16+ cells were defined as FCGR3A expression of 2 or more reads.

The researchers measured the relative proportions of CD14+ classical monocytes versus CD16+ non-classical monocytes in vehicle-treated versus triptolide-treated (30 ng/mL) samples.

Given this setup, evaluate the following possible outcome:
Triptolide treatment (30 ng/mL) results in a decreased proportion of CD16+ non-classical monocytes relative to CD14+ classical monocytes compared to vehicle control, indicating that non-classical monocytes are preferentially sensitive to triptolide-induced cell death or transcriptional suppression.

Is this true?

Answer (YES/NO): YES